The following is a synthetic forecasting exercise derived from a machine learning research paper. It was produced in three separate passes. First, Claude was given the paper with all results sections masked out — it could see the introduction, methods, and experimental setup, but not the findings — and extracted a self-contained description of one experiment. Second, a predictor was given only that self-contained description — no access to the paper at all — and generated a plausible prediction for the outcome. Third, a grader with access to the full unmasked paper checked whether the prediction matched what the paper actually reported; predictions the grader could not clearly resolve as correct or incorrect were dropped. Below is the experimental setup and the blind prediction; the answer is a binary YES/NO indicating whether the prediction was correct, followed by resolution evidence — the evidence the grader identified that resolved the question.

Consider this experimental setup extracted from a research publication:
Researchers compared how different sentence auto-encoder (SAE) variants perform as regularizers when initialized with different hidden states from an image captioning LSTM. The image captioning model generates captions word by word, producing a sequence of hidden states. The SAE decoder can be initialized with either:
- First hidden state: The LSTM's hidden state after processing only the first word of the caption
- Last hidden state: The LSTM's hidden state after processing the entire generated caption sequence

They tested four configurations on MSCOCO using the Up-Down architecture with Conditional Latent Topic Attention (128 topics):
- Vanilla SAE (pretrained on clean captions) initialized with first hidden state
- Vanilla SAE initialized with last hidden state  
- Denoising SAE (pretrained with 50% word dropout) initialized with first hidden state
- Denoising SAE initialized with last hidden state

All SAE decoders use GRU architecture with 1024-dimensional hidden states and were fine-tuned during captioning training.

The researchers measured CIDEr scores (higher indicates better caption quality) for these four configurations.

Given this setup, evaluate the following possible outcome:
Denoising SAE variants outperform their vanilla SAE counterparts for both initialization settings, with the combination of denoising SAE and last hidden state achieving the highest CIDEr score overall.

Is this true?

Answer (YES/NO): YES